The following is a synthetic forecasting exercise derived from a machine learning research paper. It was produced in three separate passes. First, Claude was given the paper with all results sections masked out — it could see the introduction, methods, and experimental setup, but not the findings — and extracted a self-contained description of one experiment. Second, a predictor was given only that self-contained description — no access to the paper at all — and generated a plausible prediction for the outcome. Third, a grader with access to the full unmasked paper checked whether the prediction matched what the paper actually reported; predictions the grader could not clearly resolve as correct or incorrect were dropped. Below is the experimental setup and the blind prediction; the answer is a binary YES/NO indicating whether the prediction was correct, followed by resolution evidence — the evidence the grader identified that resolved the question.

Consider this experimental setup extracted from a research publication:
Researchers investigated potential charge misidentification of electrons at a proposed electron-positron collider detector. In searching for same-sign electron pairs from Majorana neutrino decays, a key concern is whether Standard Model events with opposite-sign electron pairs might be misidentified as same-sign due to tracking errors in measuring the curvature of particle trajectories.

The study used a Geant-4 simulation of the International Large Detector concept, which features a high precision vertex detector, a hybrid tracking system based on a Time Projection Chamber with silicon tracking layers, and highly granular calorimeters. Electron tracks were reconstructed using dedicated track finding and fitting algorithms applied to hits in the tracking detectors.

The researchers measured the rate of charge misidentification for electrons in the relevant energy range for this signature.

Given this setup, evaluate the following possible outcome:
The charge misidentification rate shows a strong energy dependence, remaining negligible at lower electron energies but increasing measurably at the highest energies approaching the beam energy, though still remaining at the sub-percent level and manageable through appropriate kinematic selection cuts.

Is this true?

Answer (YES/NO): NO